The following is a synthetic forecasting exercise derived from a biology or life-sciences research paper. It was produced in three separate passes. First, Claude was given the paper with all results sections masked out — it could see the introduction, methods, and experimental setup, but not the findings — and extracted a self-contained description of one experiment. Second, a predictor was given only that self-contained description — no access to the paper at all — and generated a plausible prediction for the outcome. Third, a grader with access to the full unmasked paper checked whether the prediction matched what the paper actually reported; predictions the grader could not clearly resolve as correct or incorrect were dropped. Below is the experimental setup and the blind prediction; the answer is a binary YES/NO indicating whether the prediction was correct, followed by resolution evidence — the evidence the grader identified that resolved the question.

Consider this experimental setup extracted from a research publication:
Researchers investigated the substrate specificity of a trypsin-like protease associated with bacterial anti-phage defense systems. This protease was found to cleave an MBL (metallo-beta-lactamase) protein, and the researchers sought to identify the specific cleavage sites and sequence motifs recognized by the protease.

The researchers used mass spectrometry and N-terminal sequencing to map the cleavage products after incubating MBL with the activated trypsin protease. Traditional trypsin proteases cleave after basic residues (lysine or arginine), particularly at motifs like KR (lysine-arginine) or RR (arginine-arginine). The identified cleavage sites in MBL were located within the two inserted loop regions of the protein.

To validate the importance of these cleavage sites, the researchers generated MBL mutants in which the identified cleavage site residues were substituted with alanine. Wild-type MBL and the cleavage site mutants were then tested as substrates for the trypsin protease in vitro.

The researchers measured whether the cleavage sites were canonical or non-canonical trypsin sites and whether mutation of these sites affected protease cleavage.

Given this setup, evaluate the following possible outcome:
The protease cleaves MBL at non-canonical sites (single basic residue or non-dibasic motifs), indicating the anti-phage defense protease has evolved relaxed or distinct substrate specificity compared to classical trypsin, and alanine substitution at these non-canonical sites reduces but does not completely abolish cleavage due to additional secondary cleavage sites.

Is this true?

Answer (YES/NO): NO